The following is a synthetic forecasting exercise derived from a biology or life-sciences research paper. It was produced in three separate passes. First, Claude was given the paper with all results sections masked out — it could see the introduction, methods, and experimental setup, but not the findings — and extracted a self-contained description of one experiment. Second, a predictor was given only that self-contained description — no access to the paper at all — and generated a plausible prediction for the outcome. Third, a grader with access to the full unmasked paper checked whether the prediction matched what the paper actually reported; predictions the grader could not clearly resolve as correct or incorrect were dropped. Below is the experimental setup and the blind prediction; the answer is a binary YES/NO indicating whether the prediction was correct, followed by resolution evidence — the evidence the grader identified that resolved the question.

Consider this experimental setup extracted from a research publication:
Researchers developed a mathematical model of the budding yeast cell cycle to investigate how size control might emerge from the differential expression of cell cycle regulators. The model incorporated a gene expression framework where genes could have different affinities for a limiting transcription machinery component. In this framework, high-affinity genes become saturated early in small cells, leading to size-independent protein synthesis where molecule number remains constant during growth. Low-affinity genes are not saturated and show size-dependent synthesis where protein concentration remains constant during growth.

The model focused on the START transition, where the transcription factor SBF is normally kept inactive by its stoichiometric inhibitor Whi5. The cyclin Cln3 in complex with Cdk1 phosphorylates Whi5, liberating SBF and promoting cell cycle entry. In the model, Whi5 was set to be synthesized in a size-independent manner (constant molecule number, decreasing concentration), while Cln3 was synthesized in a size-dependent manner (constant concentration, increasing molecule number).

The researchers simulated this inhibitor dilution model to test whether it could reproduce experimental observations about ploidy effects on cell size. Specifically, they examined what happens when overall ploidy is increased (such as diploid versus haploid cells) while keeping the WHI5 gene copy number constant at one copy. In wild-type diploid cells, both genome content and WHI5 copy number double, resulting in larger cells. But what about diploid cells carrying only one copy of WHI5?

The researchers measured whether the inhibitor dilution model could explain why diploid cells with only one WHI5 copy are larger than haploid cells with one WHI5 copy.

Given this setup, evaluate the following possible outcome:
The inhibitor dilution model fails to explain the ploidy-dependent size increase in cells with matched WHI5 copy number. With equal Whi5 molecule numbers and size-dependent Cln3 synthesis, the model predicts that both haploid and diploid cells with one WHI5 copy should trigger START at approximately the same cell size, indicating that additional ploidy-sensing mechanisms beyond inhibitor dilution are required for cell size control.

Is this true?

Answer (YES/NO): YES